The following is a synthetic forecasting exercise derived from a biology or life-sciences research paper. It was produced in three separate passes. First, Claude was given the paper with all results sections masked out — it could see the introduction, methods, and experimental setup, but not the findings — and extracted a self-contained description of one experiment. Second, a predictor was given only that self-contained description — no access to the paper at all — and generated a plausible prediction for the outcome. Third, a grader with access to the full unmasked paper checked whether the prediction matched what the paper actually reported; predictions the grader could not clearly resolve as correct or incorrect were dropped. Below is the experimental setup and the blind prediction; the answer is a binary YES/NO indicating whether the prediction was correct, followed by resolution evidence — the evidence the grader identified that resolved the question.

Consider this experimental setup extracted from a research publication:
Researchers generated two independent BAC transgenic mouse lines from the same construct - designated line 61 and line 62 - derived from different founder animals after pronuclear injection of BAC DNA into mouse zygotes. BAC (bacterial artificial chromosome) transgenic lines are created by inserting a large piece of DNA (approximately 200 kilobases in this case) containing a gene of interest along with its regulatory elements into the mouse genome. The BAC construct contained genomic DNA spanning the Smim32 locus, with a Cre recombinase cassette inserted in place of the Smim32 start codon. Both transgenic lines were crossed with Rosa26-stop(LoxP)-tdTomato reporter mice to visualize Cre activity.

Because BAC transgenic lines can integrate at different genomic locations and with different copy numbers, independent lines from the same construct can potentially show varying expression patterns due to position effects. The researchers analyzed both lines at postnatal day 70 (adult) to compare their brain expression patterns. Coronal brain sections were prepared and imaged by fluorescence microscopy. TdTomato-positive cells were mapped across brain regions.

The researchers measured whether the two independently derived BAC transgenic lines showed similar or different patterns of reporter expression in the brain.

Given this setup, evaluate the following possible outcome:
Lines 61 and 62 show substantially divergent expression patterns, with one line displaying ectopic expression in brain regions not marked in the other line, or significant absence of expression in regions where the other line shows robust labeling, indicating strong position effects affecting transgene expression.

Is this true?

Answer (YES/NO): YES